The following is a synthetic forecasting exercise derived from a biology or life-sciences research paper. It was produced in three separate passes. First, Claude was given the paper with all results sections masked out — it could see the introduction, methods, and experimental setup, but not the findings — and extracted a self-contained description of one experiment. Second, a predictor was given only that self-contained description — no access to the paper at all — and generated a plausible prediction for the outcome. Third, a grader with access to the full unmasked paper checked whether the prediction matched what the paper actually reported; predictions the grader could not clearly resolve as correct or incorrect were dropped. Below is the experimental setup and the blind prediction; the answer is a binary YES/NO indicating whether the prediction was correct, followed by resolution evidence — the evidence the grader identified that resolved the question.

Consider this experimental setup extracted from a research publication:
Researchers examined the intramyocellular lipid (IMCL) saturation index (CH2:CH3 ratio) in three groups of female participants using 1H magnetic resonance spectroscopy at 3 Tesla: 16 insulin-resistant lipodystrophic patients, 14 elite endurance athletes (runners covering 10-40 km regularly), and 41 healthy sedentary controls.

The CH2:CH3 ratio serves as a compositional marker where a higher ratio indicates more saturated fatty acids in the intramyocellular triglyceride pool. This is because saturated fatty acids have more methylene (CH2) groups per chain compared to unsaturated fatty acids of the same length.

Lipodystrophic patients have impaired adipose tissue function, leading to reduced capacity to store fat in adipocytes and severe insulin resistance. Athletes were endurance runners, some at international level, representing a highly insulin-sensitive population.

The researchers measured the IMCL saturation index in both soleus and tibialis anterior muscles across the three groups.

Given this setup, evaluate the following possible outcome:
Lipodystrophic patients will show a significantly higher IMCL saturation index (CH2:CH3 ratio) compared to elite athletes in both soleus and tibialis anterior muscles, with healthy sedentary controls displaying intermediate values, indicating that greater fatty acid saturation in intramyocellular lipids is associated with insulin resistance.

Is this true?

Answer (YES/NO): NO